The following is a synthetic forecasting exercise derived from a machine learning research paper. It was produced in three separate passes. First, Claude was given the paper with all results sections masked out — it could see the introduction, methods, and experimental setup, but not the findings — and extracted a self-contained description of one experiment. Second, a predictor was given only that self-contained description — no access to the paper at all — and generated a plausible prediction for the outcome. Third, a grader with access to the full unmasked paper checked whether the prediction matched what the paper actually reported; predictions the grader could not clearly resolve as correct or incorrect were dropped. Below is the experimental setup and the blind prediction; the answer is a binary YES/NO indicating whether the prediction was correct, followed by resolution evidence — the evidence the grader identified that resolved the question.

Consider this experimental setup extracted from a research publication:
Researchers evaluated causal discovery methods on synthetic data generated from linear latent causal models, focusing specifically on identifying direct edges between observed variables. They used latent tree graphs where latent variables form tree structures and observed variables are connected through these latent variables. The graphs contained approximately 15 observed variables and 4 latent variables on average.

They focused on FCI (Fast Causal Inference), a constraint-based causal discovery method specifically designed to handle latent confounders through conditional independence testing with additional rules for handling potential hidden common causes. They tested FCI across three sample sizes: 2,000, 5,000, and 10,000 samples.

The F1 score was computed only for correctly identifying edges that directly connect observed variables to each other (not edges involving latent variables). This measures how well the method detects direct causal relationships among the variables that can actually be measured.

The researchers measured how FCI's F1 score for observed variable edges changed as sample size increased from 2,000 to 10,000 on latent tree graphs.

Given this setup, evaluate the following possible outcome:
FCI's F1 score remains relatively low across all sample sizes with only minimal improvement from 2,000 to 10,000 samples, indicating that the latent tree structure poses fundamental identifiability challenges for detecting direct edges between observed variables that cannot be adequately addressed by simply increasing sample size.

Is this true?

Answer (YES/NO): NO